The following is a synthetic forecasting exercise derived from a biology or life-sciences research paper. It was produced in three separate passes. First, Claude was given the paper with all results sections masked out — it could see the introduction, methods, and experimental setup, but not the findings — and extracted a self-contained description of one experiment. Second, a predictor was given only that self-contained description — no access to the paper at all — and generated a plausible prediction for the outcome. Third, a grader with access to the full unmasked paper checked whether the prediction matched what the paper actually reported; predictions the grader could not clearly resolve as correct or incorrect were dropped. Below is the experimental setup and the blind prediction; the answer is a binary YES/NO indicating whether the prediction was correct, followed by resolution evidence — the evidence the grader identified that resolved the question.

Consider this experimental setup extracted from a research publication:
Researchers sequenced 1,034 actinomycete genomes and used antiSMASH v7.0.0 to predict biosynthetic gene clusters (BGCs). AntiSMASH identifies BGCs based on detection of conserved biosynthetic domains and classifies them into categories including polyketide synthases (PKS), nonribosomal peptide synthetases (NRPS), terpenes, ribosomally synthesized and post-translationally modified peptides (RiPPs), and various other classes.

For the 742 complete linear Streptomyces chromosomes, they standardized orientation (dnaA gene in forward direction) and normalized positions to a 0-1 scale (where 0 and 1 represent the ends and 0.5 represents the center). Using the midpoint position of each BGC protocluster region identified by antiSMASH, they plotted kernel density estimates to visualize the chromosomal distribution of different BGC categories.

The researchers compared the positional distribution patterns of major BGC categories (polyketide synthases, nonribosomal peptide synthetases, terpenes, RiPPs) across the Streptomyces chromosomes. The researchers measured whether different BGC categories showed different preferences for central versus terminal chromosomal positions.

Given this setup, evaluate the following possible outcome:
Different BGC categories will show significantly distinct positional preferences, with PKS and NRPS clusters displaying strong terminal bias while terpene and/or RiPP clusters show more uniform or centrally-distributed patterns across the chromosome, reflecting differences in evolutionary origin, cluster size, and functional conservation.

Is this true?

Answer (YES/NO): NO